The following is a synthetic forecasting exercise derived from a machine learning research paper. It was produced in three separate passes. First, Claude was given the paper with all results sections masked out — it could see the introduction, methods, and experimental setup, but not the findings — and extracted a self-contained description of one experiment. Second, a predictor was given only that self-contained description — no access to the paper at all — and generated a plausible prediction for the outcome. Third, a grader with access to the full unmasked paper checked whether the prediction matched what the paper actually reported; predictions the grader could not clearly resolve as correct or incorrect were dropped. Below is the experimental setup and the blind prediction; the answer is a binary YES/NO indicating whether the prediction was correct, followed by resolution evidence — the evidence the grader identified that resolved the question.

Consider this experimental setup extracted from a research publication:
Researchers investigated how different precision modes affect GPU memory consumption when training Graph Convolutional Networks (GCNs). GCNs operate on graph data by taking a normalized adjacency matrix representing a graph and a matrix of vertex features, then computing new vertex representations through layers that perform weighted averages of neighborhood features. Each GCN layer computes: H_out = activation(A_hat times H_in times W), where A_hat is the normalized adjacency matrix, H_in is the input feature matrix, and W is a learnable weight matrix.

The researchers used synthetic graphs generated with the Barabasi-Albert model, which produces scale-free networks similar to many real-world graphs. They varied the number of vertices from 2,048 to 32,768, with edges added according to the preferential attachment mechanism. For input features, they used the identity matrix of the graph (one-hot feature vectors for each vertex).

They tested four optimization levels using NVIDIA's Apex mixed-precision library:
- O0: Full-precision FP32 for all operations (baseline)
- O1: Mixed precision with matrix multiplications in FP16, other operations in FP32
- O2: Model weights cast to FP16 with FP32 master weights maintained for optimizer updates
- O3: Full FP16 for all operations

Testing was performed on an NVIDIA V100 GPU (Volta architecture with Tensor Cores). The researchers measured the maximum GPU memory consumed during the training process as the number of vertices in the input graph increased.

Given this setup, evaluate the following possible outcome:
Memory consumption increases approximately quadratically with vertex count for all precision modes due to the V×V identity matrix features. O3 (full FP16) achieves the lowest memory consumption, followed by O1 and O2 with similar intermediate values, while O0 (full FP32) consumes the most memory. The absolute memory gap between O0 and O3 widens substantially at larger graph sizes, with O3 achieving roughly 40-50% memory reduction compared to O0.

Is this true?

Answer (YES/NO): NO